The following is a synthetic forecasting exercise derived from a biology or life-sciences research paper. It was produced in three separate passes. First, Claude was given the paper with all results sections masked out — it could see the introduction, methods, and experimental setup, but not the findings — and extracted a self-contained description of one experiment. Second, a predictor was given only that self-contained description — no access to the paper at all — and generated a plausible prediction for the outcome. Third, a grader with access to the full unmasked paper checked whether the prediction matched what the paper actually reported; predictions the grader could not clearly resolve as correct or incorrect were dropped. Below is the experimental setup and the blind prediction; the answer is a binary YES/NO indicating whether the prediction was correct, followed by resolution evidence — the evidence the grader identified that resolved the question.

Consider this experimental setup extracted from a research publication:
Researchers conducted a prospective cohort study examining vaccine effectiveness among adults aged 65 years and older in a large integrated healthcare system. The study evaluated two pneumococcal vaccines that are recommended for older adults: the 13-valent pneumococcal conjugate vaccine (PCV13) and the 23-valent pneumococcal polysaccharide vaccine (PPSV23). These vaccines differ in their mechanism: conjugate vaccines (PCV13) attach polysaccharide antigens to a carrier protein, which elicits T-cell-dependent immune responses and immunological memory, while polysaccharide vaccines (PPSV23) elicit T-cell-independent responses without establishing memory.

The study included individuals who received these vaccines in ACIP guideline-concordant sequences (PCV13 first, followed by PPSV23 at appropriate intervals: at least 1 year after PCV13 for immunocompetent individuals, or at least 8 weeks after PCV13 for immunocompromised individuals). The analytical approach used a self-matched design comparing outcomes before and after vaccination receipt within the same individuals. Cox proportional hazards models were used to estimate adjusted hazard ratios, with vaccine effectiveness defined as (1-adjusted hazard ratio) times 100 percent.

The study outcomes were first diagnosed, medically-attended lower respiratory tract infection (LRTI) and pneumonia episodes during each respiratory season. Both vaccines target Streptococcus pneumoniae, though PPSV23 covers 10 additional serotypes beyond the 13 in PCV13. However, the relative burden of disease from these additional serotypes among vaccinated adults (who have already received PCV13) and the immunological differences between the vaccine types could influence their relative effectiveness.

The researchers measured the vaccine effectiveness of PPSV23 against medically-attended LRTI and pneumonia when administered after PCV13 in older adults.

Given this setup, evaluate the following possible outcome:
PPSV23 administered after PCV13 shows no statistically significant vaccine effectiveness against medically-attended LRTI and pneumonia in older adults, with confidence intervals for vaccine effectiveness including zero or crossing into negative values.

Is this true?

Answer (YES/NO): YES